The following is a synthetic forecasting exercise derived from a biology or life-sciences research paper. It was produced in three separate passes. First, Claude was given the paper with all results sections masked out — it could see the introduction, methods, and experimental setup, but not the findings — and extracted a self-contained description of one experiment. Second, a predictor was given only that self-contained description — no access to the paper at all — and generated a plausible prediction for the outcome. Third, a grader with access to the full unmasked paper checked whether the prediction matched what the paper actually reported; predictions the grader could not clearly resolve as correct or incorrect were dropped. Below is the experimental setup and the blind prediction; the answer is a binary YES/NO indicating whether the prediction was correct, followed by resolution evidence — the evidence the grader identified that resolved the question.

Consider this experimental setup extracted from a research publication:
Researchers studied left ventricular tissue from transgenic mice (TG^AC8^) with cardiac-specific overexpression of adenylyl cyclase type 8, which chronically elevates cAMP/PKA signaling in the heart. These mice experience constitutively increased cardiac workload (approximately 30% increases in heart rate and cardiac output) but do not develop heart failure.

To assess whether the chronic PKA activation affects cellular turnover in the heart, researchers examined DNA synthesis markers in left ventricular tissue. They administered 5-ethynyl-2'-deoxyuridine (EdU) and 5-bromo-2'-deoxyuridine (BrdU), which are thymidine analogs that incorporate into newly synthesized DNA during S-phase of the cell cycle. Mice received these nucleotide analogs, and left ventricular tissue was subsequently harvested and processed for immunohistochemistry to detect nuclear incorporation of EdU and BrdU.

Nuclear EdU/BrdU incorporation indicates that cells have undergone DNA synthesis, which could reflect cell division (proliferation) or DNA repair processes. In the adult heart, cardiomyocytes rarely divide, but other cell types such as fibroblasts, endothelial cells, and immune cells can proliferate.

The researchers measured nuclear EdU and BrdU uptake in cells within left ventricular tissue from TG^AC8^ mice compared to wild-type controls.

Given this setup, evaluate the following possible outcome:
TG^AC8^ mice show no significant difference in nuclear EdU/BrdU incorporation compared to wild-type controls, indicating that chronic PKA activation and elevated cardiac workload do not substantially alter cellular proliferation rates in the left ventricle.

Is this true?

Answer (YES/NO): NO